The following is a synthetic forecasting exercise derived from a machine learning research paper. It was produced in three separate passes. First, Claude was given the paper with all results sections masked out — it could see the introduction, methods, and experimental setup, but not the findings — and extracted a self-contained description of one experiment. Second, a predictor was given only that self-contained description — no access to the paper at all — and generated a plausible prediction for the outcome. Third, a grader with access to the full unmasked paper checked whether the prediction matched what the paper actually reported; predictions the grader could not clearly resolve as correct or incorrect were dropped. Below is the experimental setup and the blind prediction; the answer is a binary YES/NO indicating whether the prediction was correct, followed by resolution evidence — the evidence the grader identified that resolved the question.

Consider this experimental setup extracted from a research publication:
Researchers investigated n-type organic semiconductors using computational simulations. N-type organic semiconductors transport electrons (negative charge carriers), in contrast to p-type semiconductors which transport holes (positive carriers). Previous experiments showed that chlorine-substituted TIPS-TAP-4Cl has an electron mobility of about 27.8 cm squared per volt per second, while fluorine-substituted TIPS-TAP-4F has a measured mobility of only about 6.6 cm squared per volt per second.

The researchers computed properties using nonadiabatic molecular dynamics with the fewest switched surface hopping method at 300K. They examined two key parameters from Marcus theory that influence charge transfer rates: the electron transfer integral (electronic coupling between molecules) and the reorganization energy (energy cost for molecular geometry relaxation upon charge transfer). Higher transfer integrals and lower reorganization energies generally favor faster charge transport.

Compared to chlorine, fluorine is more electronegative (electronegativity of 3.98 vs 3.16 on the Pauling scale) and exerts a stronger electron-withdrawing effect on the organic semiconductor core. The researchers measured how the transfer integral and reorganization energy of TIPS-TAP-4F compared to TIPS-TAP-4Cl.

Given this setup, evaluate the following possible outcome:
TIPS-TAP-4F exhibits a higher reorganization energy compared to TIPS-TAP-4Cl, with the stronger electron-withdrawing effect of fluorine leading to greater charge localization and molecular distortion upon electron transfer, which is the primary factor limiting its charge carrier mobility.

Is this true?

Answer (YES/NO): NO